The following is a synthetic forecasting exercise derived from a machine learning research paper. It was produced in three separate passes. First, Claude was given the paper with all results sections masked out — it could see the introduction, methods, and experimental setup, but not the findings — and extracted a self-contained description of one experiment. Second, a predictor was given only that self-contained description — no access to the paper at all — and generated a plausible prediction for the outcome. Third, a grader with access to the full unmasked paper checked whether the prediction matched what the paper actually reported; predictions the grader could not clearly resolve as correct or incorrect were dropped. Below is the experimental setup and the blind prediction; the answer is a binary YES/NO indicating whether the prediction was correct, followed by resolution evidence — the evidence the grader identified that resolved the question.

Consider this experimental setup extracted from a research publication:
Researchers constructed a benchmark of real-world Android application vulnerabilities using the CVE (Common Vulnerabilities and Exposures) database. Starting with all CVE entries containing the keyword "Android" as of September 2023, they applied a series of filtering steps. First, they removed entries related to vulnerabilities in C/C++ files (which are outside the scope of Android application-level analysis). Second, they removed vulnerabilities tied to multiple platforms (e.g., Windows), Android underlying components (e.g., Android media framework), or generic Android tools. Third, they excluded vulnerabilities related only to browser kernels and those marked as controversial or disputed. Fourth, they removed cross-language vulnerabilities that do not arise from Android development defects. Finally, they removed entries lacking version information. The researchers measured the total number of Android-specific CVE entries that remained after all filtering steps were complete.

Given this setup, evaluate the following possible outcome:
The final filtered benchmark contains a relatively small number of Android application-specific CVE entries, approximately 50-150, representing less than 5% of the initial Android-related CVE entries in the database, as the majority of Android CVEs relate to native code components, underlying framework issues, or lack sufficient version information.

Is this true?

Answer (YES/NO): NO